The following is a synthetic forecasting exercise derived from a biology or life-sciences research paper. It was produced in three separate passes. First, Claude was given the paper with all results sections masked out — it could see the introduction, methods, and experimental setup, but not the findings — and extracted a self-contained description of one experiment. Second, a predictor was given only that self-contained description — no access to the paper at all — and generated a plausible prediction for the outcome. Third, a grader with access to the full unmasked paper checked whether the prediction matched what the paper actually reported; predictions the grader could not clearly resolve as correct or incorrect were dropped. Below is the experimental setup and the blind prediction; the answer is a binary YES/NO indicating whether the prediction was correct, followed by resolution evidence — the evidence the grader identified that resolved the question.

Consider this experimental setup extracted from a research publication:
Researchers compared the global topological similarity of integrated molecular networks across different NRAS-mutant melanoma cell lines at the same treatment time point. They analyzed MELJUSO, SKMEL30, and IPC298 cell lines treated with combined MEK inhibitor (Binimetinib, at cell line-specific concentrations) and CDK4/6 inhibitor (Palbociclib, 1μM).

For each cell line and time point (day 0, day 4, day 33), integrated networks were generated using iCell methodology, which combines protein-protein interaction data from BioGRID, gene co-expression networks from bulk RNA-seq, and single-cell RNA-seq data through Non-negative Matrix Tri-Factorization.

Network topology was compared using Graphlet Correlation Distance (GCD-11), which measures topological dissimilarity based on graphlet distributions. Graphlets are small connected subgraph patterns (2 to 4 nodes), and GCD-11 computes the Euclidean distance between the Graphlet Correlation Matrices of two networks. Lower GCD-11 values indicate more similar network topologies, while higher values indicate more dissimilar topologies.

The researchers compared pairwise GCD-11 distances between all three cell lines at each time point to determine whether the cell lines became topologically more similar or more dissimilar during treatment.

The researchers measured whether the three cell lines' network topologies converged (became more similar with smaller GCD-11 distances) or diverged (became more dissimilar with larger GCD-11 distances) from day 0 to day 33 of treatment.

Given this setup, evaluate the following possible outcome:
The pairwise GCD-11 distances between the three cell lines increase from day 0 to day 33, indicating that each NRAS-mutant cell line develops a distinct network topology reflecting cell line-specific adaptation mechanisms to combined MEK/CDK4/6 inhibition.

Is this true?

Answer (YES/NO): YES